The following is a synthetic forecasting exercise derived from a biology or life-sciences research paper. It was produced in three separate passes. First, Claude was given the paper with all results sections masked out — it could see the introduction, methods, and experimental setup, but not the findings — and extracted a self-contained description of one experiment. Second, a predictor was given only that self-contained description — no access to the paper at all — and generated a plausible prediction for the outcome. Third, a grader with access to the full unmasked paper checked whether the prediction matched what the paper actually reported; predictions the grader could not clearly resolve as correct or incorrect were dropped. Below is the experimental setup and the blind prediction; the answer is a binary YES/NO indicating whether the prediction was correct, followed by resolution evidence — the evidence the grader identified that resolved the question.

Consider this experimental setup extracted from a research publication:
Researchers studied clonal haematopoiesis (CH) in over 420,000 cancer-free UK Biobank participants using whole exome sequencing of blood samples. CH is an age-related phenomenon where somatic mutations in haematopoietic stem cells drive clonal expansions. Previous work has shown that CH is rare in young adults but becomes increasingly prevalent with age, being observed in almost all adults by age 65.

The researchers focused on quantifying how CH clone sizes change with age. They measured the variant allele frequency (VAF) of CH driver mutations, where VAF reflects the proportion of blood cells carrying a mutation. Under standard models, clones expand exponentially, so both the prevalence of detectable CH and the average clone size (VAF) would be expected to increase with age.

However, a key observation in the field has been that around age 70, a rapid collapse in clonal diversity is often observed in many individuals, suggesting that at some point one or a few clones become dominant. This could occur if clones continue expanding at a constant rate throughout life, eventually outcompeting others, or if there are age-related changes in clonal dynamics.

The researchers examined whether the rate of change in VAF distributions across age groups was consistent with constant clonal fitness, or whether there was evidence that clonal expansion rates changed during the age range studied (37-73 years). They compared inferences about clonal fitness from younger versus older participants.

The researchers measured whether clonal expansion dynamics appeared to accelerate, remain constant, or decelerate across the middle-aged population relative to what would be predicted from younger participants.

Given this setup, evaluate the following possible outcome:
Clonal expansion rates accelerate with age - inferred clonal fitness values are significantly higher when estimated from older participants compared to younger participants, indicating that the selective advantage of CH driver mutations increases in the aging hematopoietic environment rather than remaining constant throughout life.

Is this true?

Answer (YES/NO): NO